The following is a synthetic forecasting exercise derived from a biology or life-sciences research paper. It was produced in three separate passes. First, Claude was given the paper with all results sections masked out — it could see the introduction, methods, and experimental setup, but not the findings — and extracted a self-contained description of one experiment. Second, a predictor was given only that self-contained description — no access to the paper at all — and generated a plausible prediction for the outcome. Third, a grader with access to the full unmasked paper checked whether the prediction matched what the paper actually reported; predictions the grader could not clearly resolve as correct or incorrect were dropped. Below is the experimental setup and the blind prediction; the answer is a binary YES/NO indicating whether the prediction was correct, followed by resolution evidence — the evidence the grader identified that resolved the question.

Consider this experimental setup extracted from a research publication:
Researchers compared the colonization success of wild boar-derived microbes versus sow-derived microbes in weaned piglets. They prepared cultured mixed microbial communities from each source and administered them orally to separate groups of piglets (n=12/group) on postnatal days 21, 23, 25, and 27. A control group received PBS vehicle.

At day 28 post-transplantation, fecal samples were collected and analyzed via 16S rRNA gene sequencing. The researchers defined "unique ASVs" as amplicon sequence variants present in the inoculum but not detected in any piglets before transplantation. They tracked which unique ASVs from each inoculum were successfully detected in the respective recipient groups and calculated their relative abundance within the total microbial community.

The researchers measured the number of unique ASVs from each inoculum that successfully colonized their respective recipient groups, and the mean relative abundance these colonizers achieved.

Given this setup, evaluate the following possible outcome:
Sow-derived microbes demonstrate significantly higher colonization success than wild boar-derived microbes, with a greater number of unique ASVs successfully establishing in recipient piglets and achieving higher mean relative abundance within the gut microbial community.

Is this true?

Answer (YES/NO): NO